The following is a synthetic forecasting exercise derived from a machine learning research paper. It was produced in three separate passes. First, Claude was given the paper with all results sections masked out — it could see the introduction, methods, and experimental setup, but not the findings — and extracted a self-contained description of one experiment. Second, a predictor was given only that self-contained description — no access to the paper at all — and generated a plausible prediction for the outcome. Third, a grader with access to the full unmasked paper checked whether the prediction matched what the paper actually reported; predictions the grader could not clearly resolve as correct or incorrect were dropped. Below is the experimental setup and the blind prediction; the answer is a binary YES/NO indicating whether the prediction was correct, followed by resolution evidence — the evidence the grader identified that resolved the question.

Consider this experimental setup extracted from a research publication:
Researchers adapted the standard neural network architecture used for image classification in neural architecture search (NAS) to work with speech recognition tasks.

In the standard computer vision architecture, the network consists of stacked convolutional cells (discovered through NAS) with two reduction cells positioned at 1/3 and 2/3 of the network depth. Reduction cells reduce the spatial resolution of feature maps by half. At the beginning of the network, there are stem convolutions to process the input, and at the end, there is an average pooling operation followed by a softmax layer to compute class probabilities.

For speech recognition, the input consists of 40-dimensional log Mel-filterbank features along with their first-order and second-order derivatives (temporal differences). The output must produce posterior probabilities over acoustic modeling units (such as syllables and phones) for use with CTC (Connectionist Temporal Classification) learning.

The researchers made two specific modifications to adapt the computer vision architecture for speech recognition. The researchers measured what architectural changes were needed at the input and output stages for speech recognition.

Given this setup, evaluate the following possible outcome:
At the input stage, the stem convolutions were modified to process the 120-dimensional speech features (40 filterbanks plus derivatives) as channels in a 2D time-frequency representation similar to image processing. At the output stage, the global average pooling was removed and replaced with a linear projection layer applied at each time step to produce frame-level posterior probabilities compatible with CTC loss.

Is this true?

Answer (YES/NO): NO